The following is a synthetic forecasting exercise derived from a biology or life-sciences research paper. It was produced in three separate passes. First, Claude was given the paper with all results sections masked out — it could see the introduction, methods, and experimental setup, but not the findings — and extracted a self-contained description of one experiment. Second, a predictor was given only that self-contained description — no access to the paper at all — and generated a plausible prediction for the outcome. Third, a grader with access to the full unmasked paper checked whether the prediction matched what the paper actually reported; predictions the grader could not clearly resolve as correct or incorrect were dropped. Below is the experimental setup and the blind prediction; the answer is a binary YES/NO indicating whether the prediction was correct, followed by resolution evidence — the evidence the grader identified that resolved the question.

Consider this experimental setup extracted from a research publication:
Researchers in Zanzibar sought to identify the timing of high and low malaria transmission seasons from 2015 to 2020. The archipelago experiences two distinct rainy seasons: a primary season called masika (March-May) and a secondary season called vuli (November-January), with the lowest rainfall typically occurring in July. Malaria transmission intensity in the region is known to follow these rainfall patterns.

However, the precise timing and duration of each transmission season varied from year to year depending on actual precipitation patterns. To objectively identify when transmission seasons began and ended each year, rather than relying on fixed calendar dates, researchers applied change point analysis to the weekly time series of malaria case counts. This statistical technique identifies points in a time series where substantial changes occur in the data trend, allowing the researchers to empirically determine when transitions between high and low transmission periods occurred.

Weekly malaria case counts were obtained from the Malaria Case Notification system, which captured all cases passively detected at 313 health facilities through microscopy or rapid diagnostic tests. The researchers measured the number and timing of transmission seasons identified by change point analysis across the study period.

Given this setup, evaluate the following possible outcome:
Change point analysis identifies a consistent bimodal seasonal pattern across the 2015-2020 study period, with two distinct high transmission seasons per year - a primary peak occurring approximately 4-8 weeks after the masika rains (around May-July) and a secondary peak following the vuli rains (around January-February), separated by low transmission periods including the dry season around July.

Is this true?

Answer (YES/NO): NO